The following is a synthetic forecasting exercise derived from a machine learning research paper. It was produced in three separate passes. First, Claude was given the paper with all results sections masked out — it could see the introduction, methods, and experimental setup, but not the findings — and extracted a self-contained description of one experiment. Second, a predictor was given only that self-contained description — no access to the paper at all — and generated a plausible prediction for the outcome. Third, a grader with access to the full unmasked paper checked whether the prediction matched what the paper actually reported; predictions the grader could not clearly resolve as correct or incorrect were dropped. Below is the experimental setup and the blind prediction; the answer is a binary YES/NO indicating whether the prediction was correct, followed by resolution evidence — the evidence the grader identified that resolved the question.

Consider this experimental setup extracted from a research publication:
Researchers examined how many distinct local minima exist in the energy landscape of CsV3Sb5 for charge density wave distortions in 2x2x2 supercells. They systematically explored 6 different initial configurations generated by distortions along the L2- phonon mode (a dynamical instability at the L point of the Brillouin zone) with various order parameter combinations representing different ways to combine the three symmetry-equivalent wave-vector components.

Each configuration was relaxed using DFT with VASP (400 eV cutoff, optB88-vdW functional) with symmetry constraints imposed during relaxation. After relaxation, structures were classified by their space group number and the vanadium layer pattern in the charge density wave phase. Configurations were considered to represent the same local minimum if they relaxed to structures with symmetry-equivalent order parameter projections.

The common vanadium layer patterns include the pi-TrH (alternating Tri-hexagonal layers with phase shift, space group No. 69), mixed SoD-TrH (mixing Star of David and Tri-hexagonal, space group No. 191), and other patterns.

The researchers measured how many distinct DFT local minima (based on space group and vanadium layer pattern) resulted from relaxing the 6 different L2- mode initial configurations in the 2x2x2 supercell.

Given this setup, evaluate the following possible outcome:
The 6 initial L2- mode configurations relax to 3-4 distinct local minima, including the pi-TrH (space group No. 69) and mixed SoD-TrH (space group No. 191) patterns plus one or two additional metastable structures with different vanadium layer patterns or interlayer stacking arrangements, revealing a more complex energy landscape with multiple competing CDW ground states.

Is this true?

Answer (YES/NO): YES